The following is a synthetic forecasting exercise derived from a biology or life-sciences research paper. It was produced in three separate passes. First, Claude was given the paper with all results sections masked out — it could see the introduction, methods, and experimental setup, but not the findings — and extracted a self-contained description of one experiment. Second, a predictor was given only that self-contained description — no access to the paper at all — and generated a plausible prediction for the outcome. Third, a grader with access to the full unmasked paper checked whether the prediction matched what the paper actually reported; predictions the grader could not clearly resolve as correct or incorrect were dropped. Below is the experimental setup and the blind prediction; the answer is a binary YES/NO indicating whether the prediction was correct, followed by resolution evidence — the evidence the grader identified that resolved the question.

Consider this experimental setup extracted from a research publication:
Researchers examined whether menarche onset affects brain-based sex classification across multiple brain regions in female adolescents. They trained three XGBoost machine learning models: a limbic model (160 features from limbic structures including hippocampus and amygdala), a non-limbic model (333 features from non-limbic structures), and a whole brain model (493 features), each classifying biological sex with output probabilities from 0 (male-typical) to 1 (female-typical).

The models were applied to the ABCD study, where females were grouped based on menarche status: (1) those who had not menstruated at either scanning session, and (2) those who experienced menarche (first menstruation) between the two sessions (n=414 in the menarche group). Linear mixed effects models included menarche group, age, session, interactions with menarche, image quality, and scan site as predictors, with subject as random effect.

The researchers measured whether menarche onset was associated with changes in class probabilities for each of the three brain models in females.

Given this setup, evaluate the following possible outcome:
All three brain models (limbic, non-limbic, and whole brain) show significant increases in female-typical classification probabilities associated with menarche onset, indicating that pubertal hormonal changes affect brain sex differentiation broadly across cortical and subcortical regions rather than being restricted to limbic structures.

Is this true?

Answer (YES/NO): NO